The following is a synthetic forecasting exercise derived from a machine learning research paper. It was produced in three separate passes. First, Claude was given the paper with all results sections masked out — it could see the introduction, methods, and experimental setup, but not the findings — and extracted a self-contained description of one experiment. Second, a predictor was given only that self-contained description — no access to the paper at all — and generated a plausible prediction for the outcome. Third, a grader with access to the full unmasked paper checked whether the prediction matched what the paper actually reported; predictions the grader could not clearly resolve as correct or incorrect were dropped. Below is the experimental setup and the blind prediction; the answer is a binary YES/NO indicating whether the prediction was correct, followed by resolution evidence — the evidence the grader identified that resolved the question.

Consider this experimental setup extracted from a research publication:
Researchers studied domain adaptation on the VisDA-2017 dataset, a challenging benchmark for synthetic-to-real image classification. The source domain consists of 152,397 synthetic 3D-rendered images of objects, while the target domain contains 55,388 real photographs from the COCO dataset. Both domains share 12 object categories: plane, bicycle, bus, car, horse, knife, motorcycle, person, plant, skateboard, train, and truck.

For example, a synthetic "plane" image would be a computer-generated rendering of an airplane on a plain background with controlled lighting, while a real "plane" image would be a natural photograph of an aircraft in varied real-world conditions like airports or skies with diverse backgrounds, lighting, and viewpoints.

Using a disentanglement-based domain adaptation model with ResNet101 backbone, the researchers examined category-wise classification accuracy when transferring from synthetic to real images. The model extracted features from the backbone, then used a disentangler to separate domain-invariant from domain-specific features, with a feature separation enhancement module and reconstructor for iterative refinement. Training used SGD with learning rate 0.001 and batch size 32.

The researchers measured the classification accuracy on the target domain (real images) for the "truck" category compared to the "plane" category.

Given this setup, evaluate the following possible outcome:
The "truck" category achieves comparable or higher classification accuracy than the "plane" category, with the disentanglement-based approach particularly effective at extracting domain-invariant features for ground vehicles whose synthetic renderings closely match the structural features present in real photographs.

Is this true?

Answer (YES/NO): NO